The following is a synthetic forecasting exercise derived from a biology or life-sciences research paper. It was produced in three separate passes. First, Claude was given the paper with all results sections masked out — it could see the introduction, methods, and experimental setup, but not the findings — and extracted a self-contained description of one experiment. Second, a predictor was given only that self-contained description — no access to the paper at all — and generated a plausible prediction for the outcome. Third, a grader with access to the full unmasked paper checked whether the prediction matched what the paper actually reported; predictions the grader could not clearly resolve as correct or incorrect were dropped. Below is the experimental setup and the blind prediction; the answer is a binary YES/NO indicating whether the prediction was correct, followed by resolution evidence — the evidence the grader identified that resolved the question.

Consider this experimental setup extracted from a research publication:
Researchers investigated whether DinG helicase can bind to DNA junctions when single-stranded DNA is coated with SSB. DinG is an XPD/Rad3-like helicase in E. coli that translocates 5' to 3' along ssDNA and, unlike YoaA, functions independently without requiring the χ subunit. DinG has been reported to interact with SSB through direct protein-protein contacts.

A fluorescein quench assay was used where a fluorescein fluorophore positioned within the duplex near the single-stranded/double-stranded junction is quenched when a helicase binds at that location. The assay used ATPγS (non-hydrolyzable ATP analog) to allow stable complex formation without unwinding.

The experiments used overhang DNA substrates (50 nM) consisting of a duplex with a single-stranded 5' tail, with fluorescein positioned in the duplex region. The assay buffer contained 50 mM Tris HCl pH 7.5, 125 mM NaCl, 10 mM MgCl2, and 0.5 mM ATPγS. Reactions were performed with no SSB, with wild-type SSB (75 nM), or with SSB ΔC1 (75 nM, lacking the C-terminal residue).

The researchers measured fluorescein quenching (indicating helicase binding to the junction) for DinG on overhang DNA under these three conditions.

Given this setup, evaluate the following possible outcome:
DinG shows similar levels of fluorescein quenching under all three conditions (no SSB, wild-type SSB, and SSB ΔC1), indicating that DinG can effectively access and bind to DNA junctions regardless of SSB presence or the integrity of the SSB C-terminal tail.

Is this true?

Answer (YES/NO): NO